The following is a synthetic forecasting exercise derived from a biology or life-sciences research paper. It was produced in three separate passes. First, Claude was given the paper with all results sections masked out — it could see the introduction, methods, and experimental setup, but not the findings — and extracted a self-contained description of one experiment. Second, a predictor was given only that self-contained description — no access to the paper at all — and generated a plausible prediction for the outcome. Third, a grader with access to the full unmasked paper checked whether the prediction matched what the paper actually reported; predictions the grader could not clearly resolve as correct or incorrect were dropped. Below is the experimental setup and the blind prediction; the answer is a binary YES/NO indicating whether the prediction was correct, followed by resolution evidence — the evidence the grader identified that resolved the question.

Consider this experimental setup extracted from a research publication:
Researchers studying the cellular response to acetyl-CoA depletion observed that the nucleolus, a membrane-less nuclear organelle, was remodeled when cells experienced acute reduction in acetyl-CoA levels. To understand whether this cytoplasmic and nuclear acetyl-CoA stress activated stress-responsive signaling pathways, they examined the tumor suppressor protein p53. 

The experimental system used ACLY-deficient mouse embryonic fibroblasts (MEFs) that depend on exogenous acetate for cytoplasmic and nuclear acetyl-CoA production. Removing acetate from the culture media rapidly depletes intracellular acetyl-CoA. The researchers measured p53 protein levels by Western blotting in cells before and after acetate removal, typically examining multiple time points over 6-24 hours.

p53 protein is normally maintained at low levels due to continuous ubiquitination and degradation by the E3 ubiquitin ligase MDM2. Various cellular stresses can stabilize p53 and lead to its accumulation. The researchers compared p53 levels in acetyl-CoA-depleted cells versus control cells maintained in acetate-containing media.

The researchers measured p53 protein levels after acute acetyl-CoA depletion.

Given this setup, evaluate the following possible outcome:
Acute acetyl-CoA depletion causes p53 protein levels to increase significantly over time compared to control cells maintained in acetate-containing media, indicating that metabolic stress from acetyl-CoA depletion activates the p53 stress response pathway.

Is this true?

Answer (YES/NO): YES